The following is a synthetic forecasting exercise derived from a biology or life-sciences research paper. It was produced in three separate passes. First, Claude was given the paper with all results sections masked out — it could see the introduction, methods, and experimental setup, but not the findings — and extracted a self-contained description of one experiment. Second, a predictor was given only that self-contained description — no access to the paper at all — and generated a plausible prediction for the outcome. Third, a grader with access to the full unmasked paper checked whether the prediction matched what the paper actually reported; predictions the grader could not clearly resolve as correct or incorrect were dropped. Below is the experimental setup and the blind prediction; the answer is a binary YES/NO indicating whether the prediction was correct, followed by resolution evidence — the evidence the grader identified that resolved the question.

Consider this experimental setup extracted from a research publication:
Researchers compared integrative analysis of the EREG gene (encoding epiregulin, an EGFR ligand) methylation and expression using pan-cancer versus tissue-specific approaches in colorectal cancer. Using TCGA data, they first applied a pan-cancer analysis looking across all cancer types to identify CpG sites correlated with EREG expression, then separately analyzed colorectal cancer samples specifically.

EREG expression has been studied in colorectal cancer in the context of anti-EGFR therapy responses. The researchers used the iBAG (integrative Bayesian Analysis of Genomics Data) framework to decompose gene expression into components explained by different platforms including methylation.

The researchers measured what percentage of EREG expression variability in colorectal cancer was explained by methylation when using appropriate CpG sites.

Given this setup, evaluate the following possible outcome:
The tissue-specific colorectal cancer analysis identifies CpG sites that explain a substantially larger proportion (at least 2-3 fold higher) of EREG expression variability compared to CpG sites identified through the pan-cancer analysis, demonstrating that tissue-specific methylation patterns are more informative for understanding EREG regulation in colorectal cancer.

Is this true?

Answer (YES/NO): NO